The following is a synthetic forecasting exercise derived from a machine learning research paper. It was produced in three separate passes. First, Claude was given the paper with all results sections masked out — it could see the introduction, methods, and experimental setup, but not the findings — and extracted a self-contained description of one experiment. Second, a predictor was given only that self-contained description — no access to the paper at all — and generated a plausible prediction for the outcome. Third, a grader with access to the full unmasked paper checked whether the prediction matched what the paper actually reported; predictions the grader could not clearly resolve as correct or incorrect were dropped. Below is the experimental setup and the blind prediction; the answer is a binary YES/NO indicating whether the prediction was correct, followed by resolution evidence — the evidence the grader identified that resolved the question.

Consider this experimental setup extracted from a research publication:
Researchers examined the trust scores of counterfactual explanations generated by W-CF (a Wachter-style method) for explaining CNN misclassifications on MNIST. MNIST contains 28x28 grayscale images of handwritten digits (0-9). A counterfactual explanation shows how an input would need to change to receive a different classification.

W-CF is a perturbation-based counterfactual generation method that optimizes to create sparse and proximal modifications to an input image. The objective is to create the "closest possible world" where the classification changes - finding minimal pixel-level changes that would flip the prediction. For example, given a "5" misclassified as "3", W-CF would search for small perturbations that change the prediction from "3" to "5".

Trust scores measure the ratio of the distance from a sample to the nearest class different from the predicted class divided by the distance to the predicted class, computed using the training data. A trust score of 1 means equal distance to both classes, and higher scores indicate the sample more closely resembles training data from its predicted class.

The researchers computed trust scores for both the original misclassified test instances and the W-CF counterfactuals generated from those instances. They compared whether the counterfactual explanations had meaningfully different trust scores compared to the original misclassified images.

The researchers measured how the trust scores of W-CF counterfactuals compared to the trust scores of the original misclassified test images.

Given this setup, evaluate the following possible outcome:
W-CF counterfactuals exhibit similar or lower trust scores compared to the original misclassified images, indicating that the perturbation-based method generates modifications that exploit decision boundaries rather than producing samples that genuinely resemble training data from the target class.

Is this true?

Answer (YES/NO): YES